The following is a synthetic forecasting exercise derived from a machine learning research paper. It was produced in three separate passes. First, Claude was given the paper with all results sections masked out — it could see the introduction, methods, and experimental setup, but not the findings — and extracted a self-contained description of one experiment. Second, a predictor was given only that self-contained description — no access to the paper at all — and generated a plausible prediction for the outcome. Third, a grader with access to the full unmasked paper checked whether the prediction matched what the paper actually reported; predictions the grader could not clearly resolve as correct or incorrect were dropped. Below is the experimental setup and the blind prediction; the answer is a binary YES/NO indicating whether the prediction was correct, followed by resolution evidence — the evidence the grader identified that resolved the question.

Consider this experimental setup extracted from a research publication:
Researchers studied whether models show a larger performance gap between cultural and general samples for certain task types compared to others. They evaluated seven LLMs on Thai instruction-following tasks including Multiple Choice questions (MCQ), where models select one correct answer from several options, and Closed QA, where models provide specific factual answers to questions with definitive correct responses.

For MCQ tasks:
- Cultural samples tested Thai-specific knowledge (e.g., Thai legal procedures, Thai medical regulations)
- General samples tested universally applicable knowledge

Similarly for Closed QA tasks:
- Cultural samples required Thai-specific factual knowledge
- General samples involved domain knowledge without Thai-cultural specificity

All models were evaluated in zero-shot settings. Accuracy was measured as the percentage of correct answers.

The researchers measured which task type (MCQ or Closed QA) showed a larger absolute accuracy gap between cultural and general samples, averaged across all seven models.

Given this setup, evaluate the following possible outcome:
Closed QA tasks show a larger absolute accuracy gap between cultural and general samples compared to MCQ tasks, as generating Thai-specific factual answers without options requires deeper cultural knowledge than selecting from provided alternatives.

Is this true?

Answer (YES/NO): NO